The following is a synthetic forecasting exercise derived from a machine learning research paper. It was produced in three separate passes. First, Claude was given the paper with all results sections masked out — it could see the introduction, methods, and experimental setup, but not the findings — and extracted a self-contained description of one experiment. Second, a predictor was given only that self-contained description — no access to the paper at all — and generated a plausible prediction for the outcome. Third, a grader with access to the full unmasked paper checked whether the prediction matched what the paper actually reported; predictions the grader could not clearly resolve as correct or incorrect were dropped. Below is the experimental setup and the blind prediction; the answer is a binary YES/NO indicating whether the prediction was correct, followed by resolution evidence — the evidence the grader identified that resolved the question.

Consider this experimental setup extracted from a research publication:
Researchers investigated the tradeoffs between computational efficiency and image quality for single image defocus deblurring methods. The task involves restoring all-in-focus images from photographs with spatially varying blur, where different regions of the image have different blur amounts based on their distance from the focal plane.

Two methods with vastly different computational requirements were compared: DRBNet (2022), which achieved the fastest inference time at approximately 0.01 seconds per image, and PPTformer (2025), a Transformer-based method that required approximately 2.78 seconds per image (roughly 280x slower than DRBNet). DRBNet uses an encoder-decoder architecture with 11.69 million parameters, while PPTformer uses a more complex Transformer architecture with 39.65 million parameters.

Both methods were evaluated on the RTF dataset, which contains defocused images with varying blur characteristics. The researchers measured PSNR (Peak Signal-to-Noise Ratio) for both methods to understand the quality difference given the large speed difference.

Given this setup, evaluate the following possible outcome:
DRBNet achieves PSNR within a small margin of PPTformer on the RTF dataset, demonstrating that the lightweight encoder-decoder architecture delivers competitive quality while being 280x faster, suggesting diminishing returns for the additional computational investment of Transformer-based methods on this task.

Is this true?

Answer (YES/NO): NO